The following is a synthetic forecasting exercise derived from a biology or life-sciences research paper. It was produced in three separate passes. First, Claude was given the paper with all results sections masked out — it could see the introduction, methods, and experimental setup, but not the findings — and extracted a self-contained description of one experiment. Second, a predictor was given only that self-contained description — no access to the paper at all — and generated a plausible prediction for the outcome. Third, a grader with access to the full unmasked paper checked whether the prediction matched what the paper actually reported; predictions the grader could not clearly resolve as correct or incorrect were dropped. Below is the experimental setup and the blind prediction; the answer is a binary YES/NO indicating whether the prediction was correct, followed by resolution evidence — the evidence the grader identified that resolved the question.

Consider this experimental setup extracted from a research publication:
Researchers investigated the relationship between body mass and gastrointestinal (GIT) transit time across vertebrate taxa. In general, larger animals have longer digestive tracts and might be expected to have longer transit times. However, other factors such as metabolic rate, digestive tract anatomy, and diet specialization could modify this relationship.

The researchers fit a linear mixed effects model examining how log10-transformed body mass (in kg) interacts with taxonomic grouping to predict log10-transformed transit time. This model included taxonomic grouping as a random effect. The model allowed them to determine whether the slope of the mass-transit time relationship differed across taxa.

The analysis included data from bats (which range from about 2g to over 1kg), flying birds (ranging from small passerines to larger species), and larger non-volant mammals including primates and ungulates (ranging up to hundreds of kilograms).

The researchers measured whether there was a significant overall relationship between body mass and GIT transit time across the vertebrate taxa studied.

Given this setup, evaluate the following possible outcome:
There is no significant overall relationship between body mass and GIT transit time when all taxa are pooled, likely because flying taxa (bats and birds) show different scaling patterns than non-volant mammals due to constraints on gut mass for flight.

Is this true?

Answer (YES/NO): NO